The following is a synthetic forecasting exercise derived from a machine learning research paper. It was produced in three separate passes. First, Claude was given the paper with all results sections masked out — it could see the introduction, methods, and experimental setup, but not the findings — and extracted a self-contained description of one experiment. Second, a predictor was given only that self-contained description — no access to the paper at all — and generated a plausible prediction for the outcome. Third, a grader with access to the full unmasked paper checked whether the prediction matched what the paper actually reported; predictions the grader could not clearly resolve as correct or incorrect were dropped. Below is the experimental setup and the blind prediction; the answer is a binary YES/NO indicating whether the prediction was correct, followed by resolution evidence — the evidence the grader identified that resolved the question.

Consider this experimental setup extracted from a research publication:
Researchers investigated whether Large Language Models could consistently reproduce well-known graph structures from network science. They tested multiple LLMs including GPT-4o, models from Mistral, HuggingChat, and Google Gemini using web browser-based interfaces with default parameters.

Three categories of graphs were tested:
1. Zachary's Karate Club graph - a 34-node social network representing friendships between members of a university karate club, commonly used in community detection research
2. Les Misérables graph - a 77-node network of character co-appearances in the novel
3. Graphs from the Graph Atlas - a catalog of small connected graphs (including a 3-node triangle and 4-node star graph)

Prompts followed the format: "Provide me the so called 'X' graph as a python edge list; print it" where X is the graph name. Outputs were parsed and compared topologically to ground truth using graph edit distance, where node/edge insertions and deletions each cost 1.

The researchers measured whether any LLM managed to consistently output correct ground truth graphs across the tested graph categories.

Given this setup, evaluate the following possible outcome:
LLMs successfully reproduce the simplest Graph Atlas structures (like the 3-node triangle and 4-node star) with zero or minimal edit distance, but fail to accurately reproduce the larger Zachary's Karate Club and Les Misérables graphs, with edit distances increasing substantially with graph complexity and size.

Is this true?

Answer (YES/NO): NO